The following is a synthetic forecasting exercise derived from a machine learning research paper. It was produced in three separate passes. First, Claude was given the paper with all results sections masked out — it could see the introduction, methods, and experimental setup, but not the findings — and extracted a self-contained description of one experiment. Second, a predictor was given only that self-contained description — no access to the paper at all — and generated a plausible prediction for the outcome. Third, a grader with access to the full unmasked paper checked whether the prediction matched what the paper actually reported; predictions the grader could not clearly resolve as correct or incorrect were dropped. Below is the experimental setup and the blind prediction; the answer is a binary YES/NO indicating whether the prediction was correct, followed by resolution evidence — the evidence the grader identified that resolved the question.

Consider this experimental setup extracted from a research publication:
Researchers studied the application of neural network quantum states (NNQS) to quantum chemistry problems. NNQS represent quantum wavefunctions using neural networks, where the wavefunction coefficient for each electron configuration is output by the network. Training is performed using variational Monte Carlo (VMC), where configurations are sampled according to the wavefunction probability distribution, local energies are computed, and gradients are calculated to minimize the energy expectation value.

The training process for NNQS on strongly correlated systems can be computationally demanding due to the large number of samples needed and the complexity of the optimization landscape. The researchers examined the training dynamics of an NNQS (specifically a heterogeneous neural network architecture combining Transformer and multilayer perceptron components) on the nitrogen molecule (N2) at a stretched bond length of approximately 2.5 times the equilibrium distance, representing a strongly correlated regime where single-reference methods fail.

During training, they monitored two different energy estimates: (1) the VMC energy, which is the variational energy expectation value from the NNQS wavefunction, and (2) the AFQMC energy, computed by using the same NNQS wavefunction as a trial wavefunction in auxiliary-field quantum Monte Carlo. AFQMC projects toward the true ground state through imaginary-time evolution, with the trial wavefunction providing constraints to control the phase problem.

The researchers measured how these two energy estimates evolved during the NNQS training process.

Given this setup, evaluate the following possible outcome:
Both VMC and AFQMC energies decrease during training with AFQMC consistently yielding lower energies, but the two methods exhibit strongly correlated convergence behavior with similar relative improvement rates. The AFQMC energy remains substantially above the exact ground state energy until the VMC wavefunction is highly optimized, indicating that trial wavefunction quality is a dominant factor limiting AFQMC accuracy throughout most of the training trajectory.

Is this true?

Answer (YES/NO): NO